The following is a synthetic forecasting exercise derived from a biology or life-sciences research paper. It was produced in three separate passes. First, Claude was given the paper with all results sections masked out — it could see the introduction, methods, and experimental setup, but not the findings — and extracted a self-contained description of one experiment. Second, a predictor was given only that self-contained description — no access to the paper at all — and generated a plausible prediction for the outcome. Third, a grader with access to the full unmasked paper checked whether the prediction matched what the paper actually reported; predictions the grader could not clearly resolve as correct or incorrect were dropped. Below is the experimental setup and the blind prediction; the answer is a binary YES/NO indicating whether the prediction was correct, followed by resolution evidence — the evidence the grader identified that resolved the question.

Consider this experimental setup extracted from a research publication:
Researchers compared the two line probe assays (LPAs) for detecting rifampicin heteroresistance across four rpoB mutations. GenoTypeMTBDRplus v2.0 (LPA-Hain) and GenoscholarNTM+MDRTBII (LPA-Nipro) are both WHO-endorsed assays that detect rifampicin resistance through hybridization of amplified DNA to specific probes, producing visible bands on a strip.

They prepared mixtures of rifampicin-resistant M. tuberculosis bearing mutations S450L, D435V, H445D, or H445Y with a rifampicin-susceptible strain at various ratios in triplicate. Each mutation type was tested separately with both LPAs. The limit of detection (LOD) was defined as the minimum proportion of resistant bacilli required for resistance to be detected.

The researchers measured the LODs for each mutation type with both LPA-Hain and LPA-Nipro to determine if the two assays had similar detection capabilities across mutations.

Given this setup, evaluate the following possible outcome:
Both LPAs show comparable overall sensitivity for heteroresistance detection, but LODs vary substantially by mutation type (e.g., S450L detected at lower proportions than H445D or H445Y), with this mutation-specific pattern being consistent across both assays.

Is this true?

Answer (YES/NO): YES